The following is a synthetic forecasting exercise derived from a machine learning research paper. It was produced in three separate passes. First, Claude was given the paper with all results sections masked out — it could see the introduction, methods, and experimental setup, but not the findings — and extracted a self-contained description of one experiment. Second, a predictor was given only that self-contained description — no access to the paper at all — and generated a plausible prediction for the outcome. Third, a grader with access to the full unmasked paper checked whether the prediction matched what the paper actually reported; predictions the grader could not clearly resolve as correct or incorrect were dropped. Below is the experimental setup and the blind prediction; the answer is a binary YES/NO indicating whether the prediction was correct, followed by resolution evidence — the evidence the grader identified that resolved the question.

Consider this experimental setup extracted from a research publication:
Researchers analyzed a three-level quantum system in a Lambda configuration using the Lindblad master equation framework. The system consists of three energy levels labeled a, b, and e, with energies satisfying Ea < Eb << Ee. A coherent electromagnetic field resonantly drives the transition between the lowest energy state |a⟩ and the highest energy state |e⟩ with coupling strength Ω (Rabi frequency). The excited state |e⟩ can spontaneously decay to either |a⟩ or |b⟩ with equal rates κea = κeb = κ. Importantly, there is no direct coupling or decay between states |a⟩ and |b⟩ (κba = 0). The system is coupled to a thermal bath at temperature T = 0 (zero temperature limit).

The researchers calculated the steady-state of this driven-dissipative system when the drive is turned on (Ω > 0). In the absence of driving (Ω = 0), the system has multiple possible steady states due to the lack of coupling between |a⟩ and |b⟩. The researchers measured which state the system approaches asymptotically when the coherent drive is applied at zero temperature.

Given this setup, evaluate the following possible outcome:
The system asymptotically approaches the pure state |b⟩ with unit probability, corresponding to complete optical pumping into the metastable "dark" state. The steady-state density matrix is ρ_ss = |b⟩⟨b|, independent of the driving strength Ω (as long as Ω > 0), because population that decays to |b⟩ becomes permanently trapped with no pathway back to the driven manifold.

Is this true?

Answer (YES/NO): YES